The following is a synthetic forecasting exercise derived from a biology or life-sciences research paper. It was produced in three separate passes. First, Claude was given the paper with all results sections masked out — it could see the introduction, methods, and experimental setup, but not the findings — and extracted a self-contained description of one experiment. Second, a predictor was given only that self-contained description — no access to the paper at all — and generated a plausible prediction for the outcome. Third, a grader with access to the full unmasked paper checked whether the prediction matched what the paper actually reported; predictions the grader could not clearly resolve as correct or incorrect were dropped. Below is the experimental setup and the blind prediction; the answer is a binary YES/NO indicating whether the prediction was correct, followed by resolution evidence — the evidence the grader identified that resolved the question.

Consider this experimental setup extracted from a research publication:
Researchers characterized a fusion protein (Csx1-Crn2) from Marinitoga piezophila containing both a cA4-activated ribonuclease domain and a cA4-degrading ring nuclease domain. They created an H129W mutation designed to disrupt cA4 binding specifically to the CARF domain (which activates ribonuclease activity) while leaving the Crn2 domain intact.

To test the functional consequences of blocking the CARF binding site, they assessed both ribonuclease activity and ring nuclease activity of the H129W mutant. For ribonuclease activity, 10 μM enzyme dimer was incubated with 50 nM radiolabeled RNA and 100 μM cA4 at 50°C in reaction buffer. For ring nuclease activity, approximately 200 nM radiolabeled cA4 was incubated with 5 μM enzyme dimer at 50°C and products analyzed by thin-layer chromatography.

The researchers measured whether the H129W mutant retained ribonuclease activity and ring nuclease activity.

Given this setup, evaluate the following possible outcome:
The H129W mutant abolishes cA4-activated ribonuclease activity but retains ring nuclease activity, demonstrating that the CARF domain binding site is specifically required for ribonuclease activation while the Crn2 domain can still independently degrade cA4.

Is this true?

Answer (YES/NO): YES